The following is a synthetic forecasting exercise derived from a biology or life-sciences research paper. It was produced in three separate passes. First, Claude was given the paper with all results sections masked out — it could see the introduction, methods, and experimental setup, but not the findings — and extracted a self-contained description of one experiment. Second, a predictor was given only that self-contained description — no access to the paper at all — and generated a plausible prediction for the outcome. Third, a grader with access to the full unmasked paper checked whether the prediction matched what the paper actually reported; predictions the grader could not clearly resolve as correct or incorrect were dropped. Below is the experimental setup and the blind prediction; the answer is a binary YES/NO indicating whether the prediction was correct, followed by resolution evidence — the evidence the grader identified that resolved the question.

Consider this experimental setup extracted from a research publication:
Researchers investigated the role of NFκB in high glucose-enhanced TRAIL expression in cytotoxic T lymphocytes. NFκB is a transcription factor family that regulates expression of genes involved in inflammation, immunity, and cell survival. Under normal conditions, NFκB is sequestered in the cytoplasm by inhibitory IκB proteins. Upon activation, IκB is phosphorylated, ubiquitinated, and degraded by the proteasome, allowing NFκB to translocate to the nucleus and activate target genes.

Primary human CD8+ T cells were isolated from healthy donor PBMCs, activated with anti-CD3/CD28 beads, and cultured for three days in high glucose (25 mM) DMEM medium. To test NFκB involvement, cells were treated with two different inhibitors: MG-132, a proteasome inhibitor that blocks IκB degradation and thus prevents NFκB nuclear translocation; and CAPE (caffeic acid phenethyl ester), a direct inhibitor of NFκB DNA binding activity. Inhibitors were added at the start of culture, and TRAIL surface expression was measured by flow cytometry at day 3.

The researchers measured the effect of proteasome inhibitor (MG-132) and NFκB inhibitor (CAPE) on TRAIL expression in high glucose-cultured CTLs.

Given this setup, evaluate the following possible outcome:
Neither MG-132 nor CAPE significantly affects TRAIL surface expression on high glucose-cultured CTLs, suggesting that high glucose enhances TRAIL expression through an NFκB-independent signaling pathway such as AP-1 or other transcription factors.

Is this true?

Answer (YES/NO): NO